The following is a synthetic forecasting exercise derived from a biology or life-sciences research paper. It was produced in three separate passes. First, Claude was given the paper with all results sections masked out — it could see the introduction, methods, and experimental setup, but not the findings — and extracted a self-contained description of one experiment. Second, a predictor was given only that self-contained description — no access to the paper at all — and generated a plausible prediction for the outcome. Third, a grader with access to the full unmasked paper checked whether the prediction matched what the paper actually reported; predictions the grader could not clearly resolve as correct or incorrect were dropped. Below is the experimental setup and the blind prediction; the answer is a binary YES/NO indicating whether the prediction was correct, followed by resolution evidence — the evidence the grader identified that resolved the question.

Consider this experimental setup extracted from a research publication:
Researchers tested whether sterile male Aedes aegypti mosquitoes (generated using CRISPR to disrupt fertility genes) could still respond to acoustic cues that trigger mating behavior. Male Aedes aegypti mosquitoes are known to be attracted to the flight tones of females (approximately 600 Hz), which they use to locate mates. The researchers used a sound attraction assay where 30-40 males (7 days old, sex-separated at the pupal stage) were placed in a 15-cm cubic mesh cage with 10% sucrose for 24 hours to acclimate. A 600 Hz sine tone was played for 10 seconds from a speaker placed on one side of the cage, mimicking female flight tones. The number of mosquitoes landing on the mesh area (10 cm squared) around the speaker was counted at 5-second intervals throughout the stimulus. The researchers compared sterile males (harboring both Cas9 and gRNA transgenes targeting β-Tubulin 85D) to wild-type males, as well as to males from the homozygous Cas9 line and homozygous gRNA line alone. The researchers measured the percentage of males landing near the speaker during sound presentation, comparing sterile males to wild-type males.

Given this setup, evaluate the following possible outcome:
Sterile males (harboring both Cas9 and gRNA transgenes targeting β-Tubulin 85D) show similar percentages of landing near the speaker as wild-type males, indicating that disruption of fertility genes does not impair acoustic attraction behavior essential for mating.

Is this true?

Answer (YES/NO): YES